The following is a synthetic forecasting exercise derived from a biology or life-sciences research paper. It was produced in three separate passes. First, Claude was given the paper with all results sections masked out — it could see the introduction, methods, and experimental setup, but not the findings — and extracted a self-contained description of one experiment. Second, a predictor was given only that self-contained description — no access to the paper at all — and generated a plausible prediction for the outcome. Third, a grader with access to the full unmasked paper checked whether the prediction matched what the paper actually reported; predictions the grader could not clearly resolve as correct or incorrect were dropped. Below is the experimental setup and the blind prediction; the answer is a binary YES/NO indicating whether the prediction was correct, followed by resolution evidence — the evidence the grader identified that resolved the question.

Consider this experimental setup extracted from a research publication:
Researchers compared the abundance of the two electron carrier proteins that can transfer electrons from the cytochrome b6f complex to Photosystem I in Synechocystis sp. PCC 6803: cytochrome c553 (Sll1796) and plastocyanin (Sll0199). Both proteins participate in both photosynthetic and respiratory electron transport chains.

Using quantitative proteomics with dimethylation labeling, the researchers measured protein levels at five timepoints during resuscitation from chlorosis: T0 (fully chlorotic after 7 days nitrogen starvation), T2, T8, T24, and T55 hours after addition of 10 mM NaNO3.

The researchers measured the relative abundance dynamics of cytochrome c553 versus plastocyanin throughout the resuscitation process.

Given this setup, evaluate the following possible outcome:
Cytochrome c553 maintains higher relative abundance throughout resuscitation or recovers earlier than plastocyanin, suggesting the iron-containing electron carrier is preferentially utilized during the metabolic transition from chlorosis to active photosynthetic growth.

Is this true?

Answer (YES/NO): NO